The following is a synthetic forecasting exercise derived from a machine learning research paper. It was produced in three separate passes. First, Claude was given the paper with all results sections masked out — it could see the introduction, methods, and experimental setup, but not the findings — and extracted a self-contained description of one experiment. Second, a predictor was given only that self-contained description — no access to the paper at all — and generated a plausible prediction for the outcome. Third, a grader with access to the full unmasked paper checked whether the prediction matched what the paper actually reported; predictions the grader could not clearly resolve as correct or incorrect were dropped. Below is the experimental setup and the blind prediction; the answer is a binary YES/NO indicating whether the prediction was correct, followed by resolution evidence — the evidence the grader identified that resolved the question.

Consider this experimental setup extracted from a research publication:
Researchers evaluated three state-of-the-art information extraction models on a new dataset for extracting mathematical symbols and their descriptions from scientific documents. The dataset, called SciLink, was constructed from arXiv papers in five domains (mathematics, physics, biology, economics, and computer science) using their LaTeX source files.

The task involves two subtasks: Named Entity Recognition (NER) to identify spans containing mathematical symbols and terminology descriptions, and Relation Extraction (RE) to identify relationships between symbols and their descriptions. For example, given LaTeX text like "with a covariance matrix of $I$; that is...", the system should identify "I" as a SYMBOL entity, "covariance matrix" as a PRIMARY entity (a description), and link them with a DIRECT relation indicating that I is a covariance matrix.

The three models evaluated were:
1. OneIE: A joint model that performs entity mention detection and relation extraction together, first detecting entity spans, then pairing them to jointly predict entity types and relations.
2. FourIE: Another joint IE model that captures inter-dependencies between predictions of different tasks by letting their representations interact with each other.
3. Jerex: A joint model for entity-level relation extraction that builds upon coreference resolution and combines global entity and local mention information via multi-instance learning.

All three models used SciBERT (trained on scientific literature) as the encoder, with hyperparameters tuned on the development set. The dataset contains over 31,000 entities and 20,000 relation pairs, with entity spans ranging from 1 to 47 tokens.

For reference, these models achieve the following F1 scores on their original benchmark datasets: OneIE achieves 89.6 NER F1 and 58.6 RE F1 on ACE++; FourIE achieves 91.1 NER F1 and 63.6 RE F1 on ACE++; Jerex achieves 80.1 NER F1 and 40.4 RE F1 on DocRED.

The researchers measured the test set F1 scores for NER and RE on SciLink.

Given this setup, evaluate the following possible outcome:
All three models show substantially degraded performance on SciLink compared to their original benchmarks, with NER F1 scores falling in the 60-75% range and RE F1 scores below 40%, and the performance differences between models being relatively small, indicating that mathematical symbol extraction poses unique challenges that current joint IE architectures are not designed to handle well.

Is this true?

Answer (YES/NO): NO